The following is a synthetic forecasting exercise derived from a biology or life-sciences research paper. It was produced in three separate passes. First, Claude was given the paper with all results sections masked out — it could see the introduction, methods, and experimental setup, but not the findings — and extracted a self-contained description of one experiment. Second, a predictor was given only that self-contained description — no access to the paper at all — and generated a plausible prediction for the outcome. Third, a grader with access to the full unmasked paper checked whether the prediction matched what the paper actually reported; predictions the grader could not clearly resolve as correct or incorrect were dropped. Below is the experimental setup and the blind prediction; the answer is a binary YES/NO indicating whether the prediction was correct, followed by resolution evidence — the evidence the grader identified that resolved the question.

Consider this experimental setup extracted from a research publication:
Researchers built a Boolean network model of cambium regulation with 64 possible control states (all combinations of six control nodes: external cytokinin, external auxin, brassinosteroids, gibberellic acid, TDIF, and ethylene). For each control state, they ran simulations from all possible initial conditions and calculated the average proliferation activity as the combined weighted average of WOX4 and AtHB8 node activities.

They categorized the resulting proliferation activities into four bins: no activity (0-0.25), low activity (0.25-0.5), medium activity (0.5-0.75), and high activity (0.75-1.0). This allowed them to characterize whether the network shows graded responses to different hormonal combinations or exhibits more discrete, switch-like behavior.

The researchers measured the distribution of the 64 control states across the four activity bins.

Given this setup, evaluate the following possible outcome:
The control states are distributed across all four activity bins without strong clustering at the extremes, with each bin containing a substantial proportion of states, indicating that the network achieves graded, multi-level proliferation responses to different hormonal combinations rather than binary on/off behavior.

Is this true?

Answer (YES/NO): NO